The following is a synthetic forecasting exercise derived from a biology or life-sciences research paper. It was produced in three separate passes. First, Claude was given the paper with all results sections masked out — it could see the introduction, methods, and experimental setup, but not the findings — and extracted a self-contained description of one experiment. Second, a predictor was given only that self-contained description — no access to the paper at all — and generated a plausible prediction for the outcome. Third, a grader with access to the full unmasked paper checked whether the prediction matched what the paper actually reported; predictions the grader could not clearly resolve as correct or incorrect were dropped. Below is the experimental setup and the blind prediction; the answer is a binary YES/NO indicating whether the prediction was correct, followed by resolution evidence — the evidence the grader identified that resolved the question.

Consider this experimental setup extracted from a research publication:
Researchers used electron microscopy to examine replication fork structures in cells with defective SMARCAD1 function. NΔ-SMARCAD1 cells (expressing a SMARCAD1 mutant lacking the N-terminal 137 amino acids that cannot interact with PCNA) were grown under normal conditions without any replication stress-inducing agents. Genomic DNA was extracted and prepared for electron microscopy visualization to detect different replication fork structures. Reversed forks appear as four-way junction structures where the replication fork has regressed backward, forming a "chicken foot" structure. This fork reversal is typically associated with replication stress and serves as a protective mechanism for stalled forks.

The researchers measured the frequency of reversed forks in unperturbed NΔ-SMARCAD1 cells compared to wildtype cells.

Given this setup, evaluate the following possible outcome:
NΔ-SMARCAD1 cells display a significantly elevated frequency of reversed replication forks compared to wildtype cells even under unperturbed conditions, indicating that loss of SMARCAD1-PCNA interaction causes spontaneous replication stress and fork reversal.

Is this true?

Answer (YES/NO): YES